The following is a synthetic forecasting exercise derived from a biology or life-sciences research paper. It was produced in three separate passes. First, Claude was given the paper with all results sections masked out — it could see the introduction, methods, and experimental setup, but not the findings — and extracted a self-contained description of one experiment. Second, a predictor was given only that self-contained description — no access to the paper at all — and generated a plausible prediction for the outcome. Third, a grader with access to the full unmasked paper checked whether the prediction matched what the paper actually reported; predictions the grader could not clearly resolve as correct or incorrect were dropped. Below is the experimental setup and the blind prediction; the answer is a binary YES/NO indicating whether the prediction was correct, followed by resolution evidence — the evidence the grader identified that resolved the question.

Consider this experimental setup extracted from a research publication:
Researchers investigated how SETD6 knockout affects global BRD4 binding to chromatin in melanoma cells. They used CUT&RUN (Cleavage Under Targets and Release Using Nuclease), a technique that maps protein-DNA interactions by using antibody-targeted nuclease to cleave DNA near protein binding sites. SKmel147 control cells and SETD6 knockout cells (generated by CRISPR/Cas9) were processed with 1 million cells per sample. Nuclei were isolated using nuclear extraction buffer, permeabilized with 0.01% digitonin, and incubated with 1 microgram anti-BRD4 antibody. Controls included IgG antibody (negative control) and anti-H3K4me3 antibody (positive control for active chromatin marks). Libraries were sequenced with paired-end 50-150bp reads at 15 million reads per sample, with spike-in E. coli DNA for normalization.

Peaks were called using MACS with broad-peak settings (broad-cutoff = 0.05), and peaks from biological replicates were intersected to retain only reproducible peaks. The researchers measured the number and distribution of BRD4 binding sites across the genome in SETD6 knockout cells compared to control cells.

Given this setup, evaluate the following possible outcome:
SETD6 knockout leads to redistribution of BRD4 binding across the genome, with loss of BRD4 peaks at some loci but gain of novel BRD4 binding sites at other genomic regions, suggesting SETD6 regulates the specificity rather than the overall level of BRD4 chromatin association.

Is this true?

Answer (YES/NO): NO